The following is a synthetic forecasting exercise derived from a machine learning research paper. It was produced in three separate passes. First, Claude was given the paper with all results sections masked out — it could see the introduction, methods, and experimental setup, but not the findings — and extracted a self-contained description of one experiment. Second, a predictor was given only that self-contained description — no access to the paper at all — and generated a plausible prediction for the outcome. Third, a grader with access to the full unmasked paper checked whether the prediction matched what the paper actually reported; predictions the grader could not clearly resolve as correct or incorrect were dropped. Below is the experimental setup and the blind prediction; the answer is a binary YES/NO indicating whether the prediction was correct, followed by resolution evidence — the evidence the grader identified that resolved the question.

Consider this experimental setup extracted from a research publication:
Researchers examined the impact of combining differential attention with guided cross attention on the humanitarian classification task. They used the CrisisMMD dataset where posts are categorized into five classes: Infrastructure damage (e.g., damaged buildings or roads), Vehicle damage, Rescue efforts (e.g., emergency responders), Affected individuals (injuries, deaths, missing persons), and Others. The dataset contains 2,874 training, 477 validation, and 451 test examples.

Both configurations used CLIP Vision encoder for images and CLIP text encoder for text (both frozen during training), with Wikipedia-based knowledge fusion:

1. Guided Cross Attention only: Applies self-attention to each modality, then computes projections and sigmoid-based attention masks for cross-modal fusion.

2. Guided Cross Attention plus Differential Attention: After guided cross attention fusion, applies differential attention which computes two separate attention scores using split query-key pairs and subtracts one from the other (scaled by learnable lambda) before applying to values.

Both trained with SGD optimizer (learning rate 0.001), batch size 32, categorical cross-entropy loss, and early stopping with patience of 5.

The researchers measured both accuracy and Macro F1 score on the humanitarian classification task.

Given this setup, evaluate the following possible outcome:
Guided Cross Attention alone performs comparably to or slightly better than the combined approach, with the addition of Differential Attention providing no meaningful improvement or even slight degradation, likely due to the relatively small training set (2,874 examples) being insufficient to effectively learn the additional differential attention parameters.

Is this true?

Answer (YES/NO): YES